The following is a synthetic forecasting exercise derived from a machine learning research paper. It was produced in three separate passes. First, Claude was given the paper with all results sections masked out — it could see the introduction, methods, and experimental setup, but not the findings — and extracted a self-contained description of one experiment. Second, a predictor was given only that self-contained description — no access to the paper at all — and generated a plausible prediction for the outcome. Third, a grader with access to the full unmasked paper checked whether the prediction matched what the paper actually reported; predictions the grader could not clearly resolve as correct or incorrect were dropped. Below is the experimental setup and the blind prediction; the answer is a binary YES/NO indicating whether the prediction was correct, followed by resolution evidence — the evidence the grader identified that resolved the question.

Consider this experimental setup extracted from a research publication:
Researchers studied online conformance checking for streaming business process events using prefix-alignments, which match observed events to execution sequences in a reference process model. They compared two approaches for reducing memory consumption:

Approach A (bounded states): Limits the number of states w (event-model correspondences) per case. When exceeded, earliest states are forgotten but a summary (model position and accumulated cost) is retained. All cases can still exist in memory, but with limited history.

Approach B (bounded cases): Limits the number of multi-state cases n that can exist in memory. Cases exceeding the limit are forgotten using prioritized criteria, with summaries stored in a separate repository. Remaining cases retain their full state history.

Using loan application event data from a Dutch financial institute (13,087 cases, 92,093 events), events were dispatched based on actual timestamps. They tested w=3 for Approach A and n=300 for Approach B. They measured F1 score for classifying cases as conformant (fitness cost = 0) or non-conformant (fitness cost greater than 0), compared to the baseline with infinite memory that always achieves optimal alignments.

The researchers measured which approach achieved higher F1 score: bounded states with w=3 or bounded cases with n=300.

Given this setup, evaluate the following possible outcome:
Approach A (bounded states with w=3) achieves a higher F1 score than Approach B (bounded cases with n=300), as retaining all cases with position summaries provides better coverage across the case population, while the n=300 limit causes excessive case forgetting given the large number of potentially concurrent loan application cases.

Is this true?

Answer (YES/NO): YES